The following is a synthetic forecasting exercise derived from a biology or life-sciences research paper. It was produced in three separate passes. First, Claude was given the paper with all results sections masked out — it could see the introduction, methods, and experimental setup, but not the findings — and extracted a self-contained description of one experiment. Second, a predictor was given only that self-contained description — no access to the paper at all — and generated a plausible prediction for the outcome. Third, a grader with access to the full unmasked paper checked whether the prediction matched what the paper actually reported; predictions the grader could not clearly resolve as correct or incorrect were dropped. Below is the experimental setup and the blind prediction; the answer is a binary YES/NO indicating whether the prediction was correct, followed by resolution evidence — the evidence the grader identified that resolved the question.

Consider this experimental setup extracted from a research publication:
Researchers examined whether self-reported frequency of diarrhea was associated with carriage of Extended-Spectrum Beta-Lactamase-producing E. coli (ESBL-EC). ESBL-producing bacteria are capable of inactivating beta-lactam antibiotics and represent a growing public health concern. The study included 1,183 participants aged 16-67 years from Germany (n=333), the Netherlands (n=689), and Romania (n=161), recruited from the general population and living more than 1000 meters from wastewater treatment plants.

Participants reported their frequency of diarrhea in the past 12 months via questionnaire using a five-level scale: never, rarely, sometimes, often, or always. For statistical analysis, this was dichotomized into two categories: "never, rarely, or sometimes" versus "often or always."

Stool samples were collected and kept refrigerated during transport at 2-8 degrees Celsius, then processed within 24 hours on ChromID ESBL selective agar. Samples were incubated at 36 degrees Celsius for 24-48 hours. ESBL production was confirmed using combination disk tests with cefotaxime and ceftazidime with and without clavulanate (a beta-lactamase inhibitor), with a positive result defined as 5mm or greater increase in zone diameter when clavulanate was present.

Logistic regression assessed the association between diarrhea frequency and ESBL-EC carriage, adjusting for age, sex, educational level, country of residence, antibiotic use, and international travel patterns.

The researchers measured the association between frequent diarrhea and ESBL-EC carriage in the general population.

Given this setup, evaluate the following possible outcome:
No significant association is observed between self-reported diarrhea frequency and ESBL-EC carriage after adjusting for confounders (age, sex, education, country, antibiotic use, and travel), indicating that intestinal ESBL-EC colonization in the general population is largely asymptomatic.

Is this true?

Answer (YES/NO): YES